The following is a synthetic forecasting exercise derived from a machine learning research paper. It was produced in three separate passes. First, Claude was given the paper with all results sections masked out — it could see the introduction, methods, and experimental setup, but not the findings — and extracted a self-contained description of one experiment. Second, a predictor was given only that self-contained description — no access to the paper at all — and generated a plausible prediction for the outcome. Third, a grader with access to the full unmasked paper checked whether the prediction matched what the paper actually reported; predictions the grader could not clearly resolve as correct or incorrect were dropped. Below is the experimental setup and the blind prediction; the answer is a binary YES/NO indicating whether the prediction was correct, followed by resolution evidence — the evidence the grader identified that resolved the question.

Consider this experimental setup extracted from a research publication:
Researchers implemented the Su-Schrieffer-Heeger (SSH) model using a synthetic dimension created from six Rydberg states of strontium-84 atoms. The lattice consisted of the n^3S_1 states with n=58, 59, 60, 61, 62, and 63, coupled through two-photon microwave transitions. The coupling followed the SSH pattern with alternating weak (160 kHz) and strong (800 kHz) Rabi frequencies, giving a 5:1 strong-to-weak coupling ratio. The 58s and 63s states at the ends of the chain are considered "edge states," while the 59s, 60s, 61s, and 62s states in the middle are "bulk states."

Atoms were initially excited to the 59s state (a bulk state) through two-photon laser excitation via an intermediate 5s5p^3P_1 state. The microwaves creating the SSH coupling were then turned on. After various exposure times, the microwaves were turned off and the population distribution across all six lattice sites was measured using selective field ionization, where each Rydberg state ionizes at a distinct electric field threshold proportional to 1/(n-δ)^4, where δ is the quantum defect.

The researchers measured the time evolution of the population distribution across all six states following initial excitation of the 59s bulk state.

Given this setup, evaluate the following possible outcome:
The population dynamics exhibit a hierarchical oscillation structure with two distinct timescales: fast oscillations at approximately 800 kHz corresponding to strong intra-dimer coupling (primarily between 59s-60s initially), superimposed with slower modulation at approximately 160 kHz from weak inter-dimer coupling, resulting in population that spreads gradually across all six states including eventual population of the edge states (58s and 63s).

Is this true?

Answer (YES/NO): NO